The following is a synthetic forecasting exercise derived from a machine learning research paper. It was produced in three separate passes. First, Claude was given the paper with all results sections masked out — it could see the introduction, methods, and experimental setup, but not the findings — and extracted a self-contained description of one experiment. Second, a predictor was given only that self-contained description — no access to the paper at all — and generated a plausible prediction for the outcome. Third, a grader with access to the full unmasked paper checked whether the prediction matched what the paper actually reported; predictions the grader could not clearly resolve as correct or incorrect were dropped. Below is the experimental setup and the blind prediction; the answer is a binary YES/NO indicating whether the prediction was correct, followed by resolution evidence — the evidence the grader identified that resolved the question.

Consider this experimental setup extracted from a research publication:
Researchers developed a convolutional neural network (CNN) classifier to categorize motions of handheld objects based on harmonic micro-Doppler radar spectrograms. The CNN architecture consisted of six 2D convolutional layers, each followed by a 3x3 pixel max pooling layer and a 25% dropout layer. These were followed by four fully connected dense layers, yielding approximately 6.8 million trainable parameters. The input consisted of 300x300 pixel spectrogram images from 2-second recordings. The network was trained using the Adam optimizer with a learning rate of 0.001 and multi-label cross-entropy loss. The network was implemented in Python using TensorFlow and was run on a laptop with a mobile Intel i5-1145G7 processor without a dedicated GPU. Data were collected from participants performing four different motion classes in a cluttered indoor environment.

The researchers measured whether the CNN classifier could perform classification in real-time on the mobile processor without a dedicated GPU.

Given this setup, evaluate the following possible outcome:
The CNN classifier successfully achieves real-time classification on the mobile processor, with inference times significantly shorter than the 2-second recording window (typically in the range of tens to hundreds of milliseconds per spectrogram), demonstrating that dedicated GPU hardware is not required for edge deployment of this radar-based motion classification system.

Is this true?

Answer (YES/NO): YES